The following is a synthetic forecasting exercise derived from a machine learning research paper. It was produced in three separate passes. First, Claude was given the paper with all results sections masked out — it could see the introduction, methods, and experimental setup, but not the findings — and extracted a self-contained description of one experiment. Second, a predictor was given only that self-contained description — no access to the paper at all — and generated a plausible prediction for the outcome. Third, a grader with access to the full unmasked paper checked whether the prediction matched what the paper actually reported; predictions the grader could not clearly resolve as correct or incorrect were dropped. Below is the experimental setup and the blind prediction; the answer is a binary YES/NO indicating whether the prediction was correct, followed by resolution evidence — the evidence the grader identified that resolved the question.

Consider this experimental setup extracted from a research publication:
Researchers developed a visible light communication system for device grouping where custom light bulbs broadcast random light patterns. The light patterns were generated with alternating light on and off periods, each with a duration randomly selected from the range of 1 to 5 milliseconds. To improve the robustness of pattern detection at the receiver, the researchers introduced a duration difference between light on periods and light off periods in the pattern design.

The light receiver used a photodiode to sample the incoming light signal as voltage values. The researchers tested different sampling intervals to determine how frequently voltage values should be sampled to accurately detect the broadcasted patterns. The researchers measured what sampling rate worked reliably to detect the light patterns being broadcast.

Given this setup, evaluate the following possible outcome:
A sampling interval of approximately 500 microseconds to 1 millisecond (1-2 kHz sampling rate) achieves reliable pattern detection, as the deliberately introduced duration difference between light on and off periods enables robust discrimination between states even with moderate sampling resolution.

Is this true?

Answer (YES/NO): NO